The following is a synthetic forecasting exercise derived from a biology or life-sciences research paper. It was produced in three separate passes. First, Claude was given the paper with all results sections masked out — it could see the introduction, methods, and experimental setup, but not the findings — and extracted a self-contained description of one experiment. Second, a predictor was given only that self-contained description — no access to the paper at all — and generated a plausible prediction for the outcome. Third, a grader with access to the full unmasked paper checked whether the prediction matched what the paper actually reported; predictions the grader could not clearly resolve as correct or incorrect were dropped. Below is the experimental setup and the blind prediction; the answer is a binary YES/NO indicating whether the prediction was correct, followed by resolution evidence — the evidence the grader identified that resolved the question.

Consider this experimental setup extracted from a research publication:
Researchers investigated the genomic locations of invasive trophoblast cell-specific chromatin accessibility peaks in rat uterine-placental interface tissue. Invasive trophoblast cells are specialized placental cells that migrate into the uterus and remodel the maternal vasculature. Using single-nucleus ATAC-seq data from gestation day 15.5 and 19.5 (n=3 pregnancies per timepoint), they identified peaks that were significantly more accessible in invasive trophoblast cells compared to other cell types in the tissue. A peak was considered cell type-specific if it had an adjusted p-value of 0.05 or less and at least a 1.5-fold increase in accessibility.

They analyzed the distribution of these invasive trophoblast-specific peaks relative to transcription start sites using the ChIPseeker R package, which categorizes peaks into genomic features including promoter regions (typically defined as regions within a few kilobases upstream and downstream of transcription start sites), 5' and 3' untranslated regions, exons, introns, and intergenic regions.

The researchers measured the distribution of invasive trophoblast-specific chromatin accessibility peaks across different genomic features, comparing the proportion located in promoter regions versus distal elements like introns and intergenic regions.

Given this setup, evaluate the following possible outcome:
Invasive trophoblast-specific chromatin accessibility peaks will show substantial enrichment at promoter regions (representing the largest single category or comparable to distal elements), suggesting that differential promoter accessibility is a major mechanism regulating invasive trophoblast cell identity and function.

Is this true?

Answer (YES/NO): NO